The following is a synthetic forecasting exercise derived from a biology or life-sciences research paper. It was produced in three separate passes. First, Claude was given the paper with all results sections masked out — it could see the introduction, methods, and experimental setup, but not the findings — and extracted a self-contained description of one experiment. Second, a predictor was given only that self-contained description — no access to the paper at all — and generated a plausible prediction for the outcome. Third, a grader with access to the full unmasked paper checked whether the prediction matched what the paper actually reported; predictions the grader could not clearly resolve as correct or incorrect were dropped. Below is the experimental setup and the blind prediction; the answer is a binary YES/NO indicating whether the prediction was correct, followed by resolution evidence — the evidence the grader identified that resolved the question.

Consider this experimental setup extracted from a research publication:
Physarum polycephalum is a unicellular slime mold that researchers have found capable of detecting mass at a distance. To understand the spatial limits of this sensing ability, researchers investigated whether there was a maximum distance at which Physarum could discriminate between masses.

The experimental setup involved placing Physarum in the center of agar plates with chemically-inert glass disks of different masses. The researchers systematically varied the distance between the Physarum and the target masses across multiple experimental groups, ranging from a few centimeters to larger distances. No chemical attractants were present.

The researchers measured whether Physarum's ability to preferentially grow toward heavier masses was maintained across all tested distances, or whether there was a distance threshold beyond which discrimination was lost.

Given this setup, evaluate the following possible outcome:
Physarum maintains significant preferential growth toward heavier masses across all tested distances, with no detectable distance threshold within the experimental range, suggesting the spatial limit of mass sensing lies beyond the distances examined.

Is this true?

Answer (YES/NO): NO